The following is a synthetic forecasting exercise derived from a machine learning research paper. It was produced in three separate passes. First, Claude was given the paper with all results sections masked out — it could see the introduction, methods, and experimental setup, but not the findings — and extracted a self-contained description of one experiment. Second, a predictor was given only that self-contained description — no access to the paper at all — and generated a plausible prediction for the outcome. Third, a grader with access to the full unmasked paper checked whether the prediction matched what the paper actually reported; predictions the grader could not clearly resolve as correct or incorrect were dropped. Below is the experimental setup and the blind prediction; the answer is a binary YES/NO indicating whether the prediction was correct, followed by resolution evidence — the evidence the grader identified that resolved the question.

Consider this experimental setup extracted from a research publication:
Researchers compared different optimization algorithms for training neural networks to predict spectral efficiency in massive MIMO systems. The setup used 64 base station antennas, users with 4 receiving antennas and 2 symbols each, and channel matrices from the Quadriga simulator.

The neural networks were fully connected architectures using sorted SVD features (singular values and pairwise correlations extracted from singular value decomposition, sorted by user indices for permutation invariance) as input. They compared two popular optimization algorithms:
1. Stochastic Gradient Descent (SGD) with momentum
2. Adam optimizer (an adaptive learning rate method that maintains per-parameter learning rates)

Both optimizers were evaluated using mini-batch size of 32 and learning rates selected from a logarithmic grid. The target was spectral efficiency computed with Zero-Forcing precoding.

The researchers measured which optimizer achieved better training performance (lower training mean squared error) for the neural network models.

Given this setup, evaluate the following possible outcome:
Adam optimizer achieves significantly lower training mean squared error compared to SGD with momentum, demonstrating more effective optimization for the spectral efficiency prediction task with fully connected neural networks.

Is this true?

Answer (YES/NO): NO